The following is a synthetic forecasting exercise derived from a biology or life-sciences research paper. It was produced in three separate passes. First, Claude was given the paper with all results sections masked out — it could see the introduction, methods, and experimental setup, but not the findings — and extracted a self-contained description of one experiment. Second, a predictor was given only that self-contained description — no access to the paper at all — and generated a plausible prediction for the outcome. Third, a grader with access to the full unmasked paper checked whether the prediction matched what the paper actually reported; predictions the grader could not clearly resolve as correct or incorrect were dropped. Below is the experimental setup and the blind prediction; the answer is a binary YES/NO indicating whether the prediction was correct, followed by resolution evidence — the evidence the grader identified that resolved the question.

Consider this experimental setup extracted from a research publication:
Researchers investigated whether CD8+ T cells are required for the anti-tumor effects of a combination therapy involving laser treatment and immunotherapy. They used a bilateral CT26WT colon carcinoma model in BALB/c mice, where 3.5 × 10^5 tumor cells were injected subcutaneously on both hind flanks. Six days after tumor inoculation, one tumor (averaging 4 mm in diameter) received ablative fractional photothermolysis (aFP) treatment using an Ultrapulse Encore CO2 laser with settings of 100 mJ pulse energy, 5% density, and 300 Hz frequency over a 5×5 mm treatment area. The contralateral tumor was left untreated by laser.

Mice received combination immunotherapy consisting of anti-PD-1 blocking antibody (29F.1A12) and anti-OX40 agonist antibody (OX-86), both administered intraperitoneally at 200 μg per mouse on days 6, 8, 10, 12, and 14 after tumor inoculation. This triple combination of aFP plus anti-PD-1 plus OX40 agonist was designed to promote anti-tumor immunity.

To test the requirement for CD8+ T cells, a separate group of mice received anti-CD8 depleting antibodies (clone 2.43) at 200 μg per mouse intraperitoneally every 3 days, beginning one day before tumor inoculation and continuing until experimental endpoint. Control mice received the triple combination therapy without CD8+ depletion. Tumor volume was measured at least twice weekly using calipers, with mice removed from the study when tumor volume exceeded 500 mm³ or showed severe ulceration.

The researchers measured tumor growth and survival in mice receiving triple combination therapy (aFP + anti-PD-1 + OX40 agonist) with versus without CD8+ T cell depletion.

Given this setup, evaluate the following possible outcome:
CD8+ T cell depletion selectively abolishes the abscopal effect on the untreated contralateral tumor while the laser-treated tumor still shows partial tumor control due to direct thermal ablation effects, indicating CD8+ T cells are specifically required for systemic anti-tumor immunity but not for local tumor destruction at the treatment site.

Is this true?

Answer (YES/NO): NO